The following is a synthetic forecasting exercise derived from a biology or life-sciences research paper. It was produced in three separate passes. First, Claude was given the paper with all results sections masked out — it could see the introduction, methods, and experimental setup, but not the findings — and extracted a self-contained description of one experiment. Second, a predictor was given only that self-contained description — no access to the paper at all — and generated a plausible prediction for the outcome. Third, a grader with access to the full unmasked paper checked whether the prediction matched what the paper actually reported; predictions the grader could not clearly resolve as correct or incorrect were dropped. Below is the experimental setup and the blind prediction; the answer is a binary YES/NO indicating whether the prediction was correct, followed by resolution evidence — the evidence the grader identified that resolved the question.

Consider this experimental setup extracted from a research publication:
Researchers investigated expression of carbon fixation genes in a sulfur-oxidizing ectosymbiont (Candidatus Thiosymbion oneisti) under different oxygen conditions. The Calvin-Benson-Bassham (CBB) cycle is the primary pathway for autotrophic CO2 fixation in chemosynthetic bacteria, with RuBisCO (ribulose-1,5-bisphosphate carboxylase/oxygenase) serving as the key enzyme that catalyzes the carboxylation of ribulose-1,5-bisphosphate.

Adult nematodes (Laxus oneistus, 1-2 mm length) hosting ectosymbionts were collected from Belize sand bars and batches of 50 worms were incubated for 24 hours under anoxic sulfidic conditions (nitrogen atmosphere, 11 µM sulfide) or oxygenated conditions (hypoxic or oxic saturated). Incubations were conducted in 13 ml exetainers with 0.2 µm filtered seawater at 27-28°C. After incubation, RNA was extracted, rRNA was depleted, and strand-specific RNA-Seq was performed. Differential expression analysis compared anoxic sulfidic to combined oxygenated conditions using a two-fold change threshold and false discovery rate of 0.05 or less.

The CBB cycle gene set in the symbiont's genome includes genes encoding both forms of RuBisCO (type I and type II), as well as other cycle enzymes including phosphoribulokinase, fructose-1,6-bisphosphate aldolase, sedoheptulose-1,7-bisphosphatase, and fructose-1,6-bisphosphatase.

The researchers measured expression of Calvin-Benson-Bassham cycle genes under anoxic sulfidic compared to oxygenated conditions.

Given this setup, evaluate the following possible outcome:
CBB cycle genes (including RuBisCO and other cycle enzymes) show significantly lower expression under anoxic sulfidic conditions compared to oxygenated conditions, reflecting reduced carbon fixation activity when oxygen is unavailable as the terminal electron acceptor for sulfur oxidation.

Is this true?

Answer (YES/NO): YES